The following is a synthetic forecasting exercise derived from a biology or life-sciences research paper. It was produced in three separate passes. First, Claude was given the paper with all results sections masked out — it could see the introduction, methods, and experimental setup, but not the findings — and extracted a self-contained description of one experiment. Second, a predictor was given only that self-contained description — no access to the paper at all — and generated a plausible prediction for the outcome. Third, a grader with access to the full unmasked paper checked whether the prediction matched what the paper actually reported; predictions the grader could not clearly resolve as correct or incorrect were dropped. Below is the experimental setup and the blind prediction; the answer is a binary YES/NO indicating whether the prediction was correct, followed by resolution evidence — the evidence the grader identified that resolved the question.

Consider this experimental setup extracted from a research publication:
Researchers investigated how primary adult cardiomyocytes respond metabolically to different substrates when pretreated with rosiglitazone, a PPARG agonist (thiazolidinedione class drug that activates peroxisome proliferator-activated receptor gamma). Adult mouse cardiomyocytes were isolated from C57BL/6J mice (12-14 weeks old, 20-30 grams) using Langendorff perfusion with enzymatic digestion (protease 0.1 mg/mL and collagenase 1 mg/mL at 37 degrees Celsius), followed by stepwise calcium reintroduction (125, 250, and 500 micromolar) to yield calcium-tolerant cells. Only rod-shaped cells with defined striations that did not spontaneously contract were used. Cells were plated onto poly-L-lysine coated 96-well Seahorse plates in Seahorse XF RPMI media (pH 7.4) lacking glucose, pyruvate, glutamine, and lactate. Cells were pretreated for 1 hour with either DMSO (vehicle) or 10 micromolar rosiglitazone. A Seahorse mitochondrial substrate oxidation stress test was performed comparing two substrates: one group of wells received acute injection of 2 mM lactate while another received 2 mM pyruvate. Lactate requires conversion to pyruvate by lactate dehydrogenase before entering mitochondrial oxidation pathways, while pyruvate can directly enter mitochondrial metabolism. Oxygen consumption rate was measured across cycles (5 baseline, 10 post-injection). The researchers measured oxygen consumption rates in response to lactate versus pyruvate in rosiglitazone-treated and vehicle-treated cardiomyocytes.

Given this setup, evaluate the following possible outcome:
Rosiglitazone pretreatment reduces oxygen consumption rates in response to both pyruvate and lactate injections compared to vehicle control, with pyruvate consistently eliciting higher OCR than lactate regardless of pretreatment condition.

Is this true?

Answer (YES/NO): NO